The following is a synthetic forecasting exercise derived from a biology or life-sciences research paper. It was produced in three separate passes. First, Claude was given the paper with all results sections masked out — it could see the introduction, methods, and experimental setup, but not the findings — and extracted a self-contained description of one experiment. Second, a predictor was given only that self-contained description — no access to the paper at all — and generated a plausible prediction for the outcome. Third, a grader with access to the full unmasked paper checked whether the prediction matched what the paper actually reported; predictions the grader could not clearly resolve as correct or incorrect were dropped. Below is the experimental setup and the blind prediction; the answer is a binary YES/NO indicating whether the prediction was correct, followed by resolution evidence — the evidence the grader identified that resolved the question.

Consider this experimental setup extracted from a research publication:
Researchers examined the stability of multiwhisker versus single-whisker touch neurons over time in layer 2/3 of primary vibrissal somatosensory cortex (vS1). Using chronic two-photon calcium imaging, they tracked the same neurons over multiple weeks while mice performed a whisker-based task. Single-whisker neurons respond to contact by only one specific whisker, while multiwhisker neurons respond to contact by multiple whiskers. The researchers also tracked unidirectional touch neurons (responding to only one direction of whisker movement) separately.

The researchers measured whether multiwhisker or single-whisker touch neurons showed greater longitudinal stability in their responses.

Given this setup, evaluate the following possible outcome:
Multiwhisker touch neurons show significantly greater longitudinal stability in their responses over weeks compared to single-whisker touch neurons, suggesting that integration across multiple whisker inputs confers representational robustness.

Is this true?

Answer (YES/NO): YES